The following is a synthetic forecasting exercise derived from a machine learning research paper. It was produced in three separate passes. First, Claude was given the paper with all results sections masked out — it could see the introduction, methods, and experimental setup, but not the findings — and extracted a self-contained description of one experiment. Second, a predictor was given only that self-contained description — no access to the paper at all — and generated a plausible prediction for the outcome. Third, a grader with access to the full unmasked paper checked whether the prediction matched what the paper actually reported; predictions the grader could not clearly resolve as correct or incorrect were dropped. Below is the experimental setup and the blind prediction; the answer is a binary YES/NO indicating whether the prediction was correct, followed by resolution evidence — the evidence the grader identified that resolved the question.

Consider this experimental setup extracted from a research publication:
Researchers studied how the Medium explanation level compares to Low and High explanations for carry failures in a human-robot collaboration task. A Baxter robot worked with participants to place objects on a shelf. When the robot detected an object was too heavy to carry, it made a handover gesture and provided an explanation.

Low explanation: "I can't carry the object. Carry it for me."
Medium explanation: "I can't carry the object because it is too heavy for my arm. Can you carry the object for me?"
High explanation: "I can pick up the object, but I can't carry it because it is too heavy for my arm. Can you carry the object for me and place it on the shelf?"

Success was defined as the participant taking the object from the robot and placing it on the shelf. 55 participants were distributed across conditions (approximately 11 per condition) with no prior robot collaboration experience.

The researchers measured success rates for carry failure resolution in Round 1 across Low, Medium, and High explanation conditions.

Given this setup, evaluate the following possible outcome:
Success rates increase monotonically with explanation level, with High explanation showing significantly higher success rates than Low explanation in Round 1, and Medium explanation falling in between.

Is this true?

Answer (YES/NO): NO